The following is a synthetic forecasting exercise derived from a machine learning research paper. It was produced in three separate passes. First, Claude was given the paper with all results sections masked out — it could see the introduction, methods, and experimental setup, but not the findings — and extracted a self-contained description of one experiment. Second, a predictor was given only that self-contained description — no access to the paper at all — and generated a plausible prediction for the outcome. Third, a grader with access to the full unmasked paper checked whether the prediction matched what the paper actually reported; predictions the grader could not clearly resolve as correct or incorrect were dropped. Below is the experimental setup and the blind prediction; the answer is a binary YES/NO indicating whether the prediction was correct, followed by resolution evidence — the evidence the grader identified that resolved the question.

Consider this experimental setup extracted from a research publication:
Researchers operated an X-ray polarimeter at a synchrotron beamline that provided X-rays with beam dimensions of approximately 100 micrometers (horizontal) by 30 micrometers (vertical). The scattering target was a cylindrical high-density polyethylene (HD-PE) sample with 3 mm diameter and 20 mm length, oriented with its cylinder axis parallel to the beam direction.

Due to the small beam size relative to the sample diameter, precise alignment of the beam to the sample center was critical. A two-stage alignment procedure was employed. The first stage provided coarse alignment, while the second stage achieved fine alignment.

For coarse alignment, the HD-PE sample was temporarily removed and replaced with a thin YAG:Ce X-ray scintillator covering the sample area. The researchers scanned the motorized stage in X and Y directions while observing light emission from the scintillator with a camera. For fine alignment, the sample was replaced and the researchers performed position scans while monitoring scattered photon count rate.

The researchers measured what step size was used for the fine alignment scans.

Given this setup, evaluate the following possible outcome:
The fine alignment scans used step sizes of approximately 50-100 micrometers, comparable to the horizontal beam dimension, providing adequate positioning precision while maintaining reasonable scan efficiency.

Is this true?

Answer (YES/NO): YES